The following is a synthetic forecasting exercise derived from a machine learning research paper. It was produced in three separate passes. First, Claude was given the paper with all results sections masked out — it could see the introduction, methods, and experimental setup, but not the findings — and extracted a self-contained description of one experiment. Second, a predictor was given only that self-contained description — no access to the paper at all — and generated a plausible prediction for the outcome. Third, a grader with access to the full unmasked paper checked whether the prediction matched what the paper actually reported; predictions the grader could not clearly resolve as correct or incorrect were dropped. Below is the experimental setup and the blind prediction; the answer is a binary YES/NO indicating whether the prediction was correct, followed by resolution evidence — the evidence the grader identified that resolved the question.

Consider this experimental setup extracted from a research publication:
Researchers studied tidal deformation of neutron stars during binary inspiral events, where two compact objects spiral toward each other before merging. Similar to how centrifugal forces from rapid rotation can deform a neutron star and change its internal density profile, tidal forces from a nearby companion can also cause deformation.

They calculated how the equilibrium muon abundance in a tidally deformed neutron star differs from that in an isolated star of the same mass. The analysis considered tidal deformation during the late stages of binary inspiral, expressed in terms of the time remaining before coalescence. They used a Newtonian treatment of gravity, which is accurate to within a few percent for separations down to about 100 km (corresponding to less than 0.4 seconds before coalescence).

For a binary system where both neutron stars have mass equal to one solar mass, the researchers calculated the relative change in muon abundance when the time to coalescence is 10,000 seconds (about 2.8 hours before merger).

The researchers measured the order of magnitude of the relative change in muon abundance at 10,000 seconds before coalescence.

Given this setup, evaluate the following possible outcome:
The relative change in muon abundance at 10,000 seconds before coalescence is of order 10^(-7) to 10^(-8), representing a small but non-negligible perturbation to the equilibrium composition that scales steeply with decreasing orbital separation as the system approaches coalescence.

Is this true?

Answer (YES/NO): NO